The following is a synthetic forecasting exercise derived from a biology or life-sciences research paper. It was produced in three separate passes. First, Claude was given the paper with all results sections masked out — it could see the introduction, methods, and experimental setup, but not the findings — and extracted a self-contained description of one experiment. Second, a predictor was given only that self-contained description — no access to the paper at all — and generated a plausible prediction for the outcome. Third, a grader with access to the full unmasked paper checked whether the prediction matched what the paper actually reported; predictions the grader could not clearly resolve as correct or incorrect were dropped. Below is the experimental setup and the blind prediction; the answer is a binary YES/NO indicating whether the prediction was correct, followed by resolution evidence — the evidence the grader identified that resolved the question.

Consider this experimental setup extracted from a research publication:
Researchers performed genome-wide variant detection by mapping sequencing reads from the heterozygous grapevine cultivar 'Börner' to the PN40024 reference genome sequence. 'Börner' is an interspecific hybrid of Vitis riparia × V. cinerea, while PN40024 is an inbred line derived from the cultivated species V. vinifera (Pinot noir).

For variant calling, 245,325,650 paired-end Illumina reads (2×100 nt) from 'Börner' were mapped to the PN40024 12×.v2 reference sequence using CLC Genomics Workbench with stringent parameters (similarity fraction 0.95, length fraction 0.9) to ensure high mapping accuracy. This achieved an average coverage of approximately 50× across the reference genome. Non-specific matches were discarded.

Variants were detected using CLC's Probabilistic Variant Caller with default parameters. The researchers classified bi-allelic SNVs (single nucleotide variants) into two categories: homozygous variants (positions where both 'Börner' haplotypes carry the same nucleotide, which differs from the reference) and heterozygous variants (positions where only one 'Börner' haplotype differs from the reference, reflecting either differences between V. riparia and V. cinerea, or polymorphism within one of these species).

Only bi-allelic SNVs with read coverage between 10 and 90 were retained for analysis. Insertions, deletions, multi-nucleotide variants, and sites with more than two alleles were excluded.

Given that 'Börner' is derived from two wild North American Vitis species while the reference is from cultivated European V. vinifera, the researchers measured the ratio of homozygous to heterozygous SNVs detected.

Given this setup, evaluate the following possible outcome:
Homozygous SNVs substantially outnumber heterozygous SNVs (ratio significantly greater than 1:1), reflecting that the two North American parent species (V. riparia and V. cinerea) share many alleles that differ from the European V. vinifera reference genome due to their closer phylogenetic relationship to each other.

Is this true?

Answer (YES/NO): NO